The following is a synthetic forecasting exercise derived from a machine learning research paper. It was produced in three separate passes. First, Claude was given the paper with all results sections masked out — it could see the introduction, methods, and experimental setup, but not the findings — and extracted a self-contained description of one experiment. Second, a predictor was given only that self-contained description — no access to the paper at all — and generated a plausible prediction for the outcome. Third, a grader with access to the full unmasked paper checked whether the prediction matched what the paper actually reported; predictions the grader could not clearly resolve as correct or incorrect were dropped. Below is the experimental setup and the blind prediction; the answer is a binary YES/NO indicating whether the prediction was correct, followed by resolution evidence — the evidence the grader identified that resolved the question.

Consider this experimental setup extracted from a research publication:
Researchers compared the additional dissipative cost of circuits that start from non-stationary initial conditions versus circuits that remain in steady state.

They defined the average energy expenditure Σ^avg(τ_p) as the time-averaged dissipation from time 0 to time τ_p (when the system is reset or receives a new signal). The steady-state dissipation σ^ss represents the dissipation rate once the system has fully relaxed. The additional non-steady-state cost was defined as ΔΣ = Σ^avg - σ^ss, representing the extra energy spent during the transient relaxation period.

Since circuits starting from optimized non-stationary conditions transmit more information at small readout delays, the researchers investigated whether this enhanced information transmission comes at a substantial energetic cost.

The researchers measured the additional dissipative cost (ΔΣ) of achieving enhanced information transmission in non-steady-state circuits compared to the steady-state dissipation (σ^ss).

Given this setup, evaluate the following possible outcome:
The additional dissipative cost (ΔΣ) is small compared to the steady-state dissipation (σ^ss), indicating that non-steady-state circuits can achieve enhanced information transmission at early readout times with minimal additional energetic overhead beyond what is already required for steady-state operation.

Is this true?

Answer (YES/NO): YES